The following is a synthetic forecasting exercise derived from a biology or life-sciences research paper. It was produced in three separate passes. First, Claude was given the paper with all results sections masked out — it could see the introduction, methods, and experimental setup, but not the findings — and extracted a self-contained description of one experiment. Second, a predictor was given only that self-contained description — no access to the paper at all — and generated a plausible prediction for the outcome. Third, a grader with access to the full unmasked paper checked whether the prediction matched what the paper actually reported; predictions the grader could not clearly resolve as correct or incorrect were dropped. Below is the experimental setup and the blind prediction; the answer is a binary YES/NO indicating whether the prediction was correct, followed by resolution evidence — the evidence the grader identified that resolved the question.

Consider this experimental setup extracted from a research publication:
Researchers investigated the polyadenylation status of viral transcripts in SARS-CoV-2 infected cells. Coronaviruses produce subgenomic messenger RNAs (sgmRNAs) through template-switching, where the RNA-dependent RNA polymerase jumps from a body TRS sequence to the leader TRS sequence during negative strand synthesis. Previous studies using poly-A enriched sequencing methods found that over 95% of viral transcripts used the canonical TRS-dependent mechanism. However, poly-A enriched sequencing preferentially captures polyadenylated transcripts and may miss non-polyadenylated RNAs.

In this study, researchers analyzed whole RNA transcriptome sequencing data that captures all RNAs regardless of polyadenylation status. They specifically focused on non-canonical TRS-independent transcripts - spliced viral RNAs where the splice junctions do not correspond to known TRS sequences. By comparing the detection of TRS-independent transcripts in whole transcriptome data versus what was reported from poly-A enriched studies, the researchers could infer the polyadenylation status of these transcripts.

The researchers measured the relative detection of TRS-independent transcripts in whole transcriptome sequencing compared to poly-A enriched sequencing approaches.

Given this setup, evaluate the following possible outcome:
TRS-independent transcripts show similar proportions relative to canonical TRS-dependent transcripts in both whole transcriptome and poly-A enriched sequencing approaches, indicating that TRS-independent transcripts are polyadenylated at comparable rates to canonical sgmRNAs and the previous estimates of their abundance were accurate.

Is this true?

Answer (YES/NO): NO